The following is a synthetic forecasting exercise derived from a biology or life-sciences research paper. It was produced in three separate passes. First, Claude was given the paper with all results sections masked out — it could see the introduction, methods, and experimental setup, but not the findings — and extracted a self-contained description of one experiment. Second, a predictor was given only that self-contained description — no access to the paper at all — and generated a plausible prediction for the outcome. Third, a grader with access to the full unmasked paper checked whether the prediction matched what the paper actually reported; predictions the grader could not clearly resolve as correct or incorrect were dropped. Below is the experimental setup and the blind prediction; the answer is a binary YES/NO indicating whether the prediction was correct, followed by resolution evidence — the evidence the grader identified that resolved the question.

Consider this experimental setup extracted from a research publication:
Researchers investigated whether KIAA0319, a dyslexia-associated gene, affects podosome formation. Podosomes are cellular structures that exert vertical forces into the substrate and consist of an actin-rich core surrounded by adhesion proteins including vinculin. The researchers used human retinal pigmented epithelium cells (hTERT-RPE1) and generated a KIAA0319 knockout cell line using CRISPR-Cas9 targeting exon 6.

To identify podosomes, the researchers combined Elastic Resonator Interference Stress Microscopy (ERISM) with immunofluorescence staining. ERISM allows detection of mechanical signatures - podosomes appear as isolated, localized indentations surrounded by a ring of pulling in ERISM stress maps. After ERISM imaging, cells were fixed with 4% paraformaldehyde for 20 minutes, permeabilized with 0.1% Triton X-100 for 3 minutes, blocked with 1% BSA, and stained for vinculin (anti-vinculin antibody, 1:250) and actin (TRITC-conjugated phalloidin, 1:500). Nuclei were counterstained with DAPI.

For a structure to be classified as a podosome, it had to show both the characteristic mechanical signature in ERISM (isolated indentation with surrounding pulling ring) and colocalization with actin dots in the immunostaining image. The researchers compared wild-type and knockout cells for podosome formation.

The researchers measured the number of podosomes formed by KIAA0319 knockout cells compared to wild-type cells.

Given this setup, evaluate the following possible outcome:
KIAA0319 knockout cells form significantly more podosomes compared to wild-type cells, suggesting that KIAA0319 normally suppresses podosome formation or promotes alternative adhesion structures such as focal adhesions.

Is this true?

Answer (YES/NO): NO